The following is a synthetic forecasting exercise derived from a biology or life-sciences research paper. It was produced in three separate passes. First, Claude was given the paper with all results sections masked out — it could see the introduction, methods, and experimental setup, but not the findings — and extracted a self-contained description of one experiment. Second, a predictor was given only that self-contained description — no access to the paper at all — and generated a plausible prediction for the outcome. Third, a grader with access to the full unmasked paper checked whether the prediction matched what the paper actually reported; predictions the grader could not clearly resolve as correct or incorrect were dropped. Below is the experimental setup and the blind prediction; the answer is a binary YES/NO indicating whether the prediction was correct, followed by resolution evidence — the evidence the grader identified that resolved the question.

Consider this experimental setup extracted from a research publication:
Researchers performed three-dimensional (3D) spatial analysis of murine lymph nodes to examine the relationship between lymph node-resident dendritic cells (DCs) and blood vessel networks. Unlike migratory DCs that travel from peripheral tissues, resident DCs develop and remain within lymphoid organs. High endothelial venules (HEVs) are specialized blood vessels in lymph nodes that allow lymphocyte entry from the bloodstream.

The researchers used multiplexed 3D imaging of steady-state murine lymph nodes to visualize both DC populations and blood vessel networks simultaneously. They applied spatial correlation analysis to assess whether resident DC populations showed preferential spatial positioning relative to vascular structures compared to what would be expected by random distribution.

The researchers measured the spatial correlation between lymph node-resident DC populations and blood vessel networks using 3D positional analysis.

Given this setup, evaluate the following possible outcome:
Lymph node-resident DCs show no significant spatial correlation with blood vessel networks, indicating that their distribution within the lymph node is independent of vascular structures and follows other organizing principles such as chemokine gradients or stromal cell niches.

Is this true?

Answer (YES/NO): NO